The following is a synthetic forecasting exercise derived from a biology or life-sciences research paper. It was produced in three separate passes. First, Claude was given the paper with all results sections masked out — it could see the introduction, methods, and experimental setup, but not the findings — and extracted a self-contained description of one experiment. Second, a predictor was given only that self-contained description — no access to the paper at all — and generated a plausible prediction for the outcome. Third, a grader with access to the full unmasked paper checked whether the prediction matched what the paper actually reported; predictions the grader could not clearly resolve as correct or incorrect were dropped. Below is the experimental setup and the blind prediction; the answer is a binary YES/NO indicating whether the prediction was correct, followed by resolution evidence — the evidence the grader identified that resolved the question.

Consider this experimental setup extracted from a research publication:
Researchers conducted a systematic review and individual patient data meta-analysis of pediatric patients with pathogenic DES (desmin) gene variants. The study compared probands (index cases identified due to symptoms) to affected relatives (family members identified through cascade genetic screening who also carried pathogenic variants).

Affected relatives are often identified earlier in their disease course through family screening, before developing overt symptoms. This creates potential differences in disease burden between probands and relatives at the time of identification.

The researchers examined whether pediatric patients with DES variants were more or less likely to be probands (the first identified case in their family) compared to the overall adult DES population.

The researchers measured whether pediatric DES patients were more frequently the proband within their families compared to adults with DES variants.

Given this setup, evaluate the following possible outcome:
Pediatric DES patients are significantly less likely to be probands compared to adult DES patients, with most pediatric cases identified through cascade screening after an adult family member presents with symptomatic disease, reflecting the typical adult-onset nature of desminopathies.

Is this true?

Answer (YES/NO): NO